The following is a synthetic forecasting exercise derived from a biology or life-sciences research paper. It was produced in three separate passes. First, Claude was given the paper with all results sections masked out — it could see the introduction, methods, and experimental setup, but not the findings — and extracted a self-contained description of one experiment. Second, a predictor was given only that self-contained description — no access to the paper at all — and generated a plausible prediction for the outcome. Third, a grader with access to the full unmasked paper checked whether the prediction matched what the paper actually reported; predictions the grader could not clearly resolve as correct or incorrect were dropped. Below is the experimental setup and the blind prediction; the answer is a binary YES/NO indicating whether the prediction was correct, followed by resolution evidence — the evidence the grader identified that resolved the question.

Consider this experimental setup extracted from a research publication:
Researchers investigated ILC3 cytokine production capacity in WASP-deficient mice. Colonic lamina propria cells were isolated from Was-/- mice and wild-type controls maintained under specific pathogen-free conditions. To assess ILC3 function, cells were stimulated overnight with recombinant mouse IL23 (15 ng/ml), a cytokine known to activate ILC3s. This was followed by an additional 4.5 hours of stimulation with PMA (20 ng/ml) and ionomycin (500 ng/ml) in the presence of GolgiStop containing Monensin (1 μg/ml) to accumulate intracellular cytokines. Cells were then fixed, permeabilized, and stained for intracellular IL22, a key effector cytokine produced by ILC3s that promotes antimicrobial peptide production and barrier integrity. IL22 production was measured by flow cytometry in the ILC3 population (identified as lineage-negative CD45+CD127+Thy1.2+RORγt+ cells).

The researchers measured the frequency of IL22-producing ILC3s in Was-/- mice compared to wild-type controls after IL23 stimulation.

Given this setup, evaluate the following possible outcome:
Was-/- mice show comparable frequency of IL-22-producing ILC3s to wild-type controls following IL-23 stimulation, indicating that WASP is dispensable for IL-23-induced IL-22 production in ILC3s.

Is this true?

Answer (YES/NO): NO